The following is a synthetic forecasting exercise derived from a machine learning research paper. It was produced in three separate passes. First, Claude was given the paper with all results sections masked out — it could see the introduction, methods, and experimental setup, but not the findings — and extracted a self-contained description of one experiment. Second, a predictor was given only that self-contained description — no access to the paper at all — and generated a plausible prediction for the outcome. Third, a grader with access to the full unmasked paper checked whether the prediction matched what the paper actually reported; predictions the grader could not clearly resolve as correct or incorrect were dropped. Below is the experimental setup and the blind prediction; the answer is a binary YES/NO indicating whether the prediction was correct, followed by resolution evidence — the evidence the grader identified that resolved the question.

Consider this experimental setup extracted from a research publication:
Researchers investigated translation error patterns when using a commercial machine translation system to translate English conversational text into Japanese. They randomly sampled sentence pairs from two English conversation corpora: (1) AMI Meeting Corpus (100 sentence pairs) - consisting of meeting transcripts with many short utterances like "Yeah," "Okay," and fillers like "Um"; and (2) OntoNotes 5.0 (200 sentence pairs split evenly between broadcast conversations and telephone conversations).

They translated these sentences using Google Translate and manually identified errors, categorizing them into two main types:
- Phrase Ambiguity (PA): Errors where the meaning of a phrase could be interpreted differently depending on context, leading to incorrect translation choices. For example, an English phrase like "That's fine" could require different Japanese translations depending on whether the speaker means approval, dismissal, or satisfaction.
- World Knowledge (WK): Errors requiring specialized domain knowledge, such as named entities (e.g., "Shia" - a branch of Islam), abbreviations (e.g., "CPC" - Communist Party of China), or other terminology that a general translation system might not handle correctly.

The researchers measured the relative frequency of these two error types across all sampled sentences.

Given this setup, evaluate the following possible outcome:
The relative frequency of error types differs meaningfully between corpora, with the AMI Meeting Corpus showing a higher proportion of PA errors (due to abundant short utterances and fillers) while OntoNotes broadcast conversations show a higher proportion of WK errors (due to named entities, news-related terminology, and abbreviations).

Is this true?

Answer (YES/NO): YES